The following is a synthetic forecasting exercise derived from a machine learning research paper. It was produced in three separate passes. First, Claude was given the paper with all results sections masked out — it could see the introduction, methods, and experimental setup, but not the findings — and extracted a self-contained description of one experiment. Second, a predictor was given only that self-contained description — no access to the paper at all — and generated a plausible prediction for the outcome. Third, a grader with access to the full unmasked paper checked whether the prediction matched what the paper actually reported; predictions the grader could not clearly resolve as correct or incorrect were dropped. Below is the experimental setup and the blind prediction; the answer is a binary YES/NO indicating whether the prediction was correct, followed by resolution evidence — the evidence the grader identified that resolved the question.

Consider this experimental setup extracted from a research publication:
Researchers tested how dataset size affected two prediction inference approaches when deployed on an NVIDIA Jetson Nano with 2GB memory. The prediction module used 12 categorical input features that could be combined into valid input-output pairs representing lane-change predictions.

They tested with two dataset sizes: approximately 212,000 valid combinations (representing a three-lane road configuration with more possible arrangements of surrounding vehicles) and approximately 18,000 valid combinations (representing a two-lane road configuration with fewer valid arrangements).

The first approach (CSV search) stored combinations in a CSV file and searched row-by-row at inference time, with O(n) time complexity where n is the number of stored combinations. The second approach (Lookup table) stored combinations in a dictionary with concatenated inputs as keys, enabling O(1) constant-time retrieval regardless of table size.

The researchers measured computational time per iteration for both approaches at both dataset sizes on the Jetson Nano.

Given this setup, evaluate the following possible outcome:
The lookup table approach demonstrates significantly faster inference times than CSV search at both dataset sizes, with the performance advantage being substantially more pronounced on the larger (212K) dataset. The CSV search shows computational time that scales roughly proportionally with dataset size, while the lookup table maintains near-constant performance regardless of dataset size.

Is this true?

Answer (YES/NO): YES